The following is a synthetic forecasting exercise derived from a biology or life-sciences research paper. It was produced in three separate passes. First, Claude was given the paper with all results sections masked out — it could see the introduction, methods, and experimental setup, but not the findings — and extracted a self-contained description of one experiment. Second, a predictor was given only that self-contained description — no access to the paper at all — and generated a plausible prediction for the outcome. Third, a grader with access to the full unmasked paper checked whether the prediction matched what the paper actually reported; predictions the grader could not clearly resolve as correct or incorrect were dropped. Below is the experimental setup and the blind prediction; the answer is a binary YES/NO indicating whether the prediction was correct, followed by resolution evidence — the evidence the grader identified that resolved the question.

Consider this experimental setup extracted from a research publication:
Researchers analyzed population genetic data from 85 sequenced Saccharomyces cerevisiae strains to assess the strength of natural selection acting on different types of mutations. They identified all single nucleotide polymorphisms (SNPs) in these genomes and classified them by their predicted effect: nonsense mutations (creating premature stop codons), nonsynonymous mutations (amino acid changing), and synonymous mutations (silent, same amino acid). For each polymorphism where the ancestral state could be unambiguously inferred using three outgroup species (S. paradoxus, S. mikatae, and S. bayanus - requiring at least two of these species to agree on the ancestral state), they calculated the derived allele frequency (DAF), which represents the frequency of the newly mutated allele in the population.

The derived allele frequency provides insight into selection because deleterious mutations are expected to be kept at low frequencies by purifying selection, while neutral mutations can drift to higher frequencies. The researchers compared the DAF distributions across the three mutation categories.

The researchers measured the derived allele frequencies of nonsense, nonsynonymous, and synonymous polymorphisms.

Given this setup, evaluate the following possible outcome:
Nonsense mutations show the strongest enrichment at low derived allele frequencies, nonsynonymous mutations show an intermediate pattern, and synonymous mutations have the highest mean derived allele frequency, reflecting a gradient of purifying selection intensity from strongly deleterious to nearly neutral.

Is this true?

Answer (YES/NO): YES